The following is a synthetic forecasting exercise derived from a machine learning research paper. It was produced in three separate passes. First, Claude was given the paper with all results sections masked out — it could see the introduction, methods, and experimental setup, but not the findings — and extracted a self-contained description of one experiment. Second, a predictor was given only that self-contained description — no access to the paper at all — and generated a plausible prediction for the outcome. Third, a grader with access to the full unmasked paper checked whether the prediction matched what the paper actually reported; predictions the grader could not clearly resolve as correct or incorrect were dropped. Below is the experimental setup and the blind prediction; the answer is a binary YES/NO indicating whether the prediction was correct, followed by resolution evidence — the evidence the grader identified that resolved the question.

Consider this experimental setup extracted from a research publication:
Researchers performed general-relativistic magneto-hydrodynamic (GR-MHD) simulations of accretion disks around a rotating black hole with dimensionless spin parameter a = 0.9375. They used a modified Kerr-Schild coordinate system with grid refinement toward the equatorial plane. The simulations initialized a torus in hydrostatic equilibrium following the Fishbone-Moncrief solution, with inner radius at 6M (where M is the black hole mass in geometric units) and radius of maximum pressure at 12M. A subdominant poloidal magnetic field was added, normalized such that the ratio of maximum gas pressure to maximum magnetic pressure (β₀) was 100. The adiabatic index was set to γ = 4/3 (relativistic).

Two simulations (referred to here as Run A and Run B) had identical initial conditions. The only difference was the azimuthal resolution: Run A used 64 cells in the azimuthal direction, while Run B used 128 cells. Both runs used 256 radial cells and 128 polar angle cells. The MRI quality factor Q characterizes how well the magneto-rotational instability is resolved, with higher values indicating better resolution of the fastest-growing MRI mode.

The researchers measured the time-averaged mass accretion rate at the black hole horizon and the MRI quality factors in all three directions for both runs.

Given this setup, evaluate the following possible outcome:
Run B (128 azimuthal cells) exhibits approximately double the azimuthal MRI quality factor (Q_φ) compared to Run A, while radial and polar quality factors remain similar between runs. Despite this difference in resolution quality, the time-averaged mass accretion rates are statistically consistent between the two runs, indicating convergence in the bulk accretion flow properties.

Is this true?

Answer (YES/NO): YES